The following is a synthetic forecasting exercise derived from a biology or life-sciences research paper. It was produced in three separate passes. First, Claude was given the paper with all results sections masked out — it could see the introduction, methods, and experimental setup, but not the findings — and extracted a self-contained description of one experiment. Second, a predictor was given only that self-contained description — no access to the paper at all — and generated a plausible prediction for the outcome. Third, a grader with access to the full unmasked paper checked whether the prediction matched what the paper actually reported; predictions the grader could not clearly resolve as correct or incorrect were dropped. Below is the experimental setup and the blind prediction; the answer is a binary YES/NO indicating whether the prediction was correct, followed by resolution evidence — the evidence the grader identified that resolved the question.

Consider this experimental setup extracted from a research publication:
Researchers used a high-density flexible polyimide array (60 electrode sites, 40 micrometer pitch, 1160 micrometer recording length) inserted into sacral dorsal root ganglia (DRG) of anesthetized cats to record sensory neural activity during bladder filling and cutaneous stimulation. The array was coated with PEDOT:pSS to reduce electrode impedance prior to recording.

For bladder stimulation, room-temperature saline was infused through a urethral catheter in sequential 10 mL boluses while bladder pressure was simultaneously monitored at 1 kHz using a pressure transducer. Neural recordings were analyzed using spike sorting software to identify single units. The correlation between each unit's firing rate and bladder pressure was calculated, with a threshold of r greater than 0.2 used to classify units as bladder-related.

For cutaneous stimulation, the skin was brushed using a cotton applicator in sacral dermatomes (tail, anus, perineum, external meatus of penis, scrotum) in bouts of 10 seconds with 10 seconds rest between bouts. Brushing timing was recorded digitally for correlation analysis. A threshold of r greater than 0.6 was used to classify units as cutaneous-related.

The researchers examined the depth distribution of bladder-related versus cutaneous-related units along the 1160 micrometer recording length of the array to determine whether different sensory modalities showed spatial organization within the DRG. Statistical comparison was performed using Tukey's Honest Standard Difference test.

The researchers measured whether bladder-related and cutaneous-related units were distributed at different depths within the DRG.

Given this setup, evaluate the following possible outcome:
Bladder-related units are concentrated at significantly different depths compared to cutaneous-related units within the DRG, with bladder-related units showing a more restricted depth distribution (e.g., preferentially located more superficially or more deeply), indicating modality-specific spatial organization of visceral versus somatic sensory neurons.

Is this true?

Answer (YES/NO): NO